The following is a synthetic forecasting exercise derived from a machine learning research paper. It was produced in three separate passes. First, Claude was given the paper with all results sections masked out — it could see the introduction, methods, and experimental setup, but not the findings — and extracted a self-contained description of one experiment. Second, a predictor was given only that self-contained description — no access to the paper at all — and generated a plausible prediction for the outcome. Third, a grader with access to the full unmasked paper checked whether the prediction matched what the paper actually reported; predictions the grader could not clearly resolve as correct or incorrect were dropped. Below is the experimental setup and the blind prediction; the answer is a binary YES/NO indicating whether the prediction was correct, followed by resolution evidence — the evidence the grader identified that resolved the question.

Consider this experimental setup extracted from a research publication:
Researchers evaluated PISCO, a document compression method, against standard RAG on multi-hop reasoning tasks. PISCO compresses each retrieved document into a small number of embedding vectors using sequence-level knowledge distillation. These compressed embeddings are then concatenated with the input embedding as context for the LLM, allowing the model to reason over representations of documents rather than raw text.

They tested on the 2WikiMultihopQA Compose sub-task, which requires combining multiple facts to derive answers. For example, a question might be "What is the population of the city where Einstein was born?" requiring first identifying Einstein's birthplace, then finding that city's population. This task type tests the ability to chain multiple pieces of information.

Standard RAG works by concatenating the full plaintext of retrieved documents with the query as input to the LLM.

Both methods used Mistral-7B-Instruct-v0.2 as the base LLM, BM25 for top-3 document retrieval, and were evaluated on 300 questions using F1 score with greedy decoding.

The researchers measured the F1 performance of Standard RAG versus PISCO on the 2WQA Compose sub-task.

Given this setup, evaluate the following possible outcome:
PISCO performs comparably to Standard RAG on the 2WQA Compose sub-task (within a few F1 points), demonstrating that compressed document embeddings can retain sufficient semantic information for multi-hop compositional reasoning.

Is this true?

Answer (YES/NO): YES